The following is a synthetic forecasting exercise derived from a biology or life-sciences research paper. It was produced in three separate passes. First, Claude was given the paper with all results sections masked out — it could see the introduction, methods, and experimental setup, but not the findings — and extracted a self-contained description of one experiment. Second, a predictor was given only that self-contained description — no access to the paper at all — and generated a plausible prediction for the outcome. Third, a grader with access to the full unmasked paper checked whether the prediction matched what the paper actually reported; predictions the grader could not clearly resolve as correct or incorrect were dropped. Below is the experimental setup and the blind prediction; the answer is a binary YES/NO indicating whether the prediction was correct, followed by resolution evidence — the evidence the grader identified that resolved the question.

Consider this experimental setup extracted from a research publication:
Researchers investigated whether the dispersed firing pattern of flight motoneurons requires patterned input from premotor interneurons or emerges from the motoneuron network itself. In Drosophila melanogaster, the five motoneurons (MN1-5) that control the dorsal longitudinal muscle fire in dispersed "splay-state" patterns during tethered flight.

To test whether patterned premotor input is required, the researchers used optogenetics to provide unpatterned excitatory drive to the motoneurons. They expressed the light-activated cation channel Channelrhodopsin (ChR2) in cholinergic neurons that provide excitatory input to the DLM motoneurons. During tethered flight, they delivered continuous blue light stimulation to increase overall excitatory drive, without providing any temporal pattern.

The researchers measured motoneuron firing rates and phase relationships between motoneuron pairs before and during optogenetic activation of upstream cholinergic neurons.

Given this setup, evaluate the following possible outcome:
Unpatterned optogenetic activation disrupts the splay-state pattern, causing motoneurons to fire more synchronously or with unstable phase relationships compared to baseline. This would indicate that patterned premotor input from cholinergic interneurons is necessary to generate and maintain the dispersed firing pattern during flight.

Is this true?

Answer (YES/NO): NO